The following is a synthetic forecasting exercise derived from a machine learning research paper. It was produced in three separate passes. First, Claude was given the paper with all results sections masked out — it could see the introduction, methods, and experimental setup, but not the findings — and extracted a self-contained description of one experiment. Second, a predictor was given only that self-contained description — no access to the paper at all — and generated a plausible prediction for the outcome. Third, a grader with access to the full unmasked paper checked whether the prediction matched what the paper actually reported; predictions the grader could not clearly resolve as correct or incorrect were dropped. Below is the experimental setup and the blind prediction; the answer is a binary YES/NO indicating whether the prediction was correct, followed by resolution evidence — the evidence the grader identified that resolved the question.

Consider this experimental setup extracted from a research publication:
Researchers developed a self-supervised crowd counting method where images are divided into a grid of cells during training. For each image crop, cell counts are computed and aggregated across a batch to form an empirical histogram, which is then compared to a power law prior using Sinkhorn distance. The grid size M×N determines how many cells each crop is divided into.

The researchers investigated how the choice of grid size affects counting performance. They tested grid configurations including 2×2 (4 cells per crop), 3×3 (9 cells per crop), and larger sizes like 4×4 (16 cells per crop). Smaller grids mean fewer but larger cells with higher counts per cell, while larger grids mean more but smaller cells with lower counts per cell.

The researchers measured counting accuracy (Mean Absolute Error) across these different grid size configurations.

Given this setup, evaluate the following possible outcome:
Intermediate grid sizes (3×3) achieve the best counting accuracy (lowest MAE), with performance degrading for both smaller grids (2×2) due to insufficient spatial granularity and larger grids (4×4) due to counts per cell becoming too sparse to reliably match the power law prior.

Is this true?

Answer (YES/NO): YES